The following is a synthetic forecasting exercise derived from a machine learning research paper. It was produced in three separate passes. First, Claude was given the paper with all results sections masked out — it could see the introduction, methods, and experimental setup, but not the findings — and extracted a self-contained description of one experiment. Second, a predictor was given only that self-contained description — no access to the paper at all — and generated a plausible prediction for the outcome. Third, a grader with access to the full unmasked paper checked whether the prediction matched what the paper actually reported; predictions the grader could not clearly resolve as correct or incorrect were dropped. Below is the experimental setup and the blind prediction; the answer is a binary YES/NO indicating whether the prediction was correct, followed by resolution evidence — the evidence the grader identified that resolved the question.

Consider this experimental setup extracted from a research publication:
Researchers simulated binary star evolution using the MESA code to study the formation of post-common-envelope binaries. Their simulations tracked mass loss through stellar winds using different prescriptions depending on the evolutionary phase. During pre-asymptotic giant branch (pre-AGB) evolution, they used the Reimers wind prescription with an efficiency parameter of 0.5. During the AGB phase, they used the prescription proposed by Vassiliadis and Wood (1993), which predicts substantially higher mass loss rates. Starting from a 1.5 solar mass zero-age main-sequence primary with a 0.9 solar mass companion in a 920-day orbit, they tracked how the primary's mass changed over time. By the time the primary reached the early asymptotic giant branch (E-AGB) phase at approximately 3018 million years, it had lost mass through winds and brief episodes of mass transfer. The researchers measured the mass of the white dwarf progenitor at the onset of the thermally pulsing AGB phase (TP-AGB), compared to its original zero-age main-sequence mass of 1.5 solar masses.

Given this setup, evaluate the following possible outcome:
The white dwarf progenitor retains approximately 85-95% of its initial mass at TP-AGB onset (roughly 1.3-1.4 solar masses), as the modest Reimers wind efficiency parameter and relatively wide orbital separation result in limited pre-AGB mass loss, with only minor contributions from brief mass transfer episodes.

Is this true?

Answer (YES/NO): YES